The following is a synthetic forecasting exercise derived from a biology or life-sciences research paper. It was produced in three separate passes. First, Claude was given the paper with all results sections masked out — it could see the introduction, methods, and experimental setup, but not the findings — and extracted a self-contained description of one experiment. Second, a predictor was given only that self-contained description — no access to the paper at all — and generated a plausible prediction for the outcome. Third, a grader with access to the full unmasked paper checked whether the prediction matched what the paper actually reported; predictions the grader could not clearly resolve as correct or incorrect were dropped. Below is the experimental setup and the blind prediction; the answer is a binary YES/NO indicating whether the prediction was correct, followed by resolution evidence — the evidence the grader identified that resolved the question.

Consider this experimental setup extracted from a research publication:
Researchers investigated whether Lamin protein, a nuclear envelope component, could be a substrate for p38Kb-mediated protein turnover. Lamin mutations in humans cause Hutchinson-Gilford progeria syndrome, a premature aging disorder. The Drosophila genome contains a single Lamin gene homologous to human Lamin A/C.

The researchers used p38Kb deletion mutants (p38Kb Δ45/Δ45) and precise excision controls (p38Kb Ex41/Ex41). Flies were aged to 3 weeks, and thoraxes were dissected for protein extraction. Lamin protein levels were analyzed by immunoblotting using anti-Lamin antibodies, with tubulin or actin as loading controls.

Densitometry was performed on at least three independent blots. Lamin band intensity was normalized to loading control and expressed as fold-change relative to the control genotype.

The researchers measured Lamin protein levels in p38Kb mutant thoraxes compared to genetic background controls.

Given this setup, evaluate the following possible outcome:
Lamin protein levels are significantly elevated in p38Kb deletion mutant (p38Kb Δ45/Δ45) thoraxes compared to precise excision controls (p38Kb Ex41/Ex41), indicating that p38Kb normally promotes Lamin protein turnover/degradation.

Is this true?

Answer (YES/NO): YES